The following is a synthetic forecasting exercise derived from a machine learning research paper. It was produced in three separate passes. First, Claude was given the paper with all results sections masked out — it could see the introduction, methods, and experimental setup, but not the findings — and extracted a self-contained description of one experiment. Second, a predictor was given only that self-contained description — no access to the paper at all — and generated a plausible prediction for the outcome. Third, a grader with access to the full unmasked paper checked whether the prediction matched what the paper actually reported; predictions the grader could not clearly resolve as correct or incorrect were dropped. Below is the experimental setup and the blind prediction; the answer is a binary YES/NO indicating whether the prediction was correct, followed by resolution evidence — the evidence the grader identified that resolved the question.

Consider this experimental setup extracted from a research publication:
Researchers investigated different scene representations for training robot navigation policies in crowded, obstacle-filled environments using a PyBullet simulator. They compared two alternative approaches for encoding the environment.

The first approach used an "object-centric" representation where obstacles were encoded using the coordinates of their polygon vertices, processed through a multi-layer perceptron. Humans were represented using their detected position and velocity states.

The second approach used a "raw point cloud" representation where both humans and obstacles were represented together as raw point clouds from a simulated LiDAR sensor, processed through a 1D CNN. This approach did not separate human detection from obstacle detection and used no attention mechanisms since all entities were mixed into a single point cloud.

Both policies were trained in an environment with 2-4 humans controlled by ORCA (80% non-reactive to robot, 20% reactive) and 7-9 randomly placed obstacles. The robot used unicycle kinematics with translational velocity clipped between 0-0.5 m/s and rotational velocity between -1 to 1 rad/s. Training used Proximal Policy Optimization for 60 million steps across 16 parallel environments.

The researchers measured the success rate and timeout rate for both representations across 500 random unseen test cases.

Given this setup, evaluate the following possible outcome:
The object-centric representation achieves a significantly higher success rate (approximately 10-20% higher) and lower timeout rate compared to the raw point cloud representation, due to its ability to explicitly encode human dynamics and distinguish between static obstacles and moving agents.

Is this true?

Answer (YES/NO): NO